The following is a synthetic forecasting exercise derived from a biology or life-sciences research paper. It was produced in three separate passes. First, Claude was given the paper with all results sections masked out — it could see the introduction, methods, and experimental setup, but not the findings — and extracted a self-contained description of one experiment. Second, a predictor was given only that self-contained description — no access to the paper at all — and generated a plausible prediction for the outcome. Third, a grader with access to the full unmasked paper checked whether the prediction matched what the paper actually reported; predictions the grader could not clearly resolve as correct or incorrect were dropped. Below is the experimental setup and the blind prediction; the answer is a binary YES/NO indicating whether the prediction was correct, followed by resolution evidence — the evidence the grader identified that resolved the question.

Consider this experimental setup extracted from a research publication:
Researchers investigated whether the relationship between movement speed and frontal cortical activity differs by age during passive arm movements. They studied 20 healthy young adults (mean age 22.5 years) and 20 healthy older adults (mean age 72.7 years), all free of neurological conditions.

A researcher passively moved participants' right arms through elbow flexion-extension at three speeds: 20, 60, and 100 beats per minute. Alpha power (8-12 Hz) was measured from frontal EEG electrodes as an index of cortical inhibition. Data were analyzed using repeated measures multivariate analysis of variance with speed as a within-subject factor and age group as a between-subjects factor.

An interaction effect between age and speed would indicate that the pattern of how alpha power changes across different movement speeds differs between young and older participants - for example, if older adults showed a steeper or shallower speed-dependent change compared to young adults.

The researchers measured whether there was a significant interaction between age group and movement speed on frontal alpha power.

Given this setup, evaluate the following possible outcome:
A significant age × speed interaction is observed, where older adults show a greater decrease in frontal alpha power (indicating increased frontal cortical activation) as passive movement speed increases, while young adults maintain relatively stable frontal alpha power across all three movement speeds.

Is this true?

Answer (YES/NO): NO